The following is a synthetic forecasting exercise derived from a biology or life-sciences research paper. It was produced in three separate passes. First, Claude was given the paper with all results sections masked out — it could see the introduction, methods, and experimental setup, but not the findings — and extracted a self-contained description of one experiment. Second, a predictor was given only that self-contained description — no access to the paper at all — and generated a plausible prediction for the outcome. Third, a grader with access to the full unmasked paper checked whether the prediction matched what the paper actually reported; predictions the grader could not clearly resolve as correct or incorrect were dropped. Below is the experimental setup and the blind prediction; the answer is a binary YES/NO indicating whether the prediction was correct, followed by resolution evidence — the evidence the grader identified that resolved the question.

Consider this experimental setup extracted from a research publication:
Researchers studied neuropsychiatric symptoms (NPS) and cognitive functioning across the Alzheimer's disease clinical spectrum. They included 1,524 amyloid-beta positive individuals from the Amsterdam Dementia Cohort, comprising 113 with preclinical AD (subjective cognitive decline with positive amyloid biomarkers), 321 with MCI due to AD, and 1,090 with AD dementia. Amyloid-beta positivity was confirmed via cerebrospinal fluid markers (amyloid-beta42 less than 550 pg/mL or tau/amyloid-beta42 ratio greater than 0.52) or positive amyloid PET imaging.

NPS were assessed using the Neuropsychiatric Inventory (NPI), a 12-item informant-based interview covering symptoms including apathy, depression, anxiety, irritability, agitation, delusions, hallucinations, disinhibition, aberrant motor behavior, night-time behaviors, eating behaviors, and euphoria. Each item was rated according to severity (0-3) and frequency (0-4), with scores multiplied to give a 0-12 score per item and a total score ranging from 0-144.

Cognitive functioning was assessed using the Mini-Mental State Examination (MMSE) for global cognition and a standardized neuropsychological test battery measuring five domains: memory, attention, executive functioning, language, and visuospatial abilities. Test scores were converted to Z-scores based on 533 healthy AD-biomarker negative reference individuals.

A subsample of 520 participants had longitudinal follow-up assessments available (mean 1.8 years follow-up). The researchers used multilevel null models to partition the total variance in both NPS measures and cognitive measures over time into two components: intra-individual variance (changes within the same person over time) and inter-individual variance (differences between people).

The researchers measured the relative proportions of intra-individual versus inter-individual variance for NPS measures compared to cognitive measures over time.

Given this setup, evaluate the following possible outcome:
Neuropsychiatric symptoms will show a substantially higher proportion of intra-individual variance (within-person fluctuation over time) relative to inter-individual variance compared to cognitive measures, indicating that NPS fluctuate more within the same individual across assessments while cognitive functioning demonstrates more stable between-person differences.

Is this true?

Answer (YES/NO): YES